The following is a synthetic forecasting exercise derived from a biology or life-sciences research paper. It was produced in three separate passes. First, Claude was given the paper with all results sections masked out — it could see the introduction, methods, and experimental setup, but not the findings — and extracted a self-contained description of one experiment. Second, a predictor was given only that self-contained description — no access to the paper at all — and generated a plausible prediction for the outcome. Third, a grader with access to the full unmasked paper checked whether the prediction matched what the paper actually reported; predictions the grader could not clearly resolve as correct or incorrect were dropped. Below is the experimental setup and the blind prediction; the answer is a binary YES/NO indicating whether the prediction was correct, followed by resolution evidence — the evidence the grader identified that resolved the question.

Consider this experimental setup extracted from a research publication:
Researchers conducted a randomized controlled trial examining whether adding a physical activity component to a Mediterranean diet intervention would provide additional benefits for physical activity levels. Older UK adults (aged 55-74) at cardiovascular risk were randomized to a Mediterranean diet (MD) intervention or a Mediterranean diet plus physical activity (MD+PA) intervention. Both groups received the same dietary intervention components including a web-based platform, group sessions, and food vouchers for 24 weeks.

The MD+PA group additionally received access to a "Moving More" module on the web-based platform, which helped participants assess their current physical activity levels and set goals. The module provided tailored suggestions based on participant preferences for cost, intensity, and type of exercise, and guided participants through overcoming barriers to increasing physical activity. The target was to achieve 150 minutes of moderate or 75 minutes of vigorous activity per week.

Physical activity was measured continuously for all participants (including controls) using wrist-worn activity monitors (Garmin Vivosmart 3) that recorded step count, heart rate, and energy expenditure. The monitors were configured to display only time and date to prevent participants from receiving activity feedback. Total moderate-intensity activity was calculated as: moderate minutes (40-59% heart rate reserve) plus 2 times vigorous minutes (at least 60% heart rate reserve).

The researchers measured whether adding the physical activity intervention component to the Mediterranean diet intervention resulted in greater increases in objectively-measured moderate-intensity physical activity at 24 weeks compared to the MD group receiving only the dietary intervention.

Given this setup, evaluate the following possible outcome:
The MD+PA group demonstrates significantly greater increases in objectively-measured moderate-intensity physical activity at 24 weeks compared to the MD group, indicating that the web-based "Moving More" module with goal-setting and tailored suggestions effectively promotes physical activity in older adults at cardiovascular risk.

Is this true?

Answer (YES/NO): NO